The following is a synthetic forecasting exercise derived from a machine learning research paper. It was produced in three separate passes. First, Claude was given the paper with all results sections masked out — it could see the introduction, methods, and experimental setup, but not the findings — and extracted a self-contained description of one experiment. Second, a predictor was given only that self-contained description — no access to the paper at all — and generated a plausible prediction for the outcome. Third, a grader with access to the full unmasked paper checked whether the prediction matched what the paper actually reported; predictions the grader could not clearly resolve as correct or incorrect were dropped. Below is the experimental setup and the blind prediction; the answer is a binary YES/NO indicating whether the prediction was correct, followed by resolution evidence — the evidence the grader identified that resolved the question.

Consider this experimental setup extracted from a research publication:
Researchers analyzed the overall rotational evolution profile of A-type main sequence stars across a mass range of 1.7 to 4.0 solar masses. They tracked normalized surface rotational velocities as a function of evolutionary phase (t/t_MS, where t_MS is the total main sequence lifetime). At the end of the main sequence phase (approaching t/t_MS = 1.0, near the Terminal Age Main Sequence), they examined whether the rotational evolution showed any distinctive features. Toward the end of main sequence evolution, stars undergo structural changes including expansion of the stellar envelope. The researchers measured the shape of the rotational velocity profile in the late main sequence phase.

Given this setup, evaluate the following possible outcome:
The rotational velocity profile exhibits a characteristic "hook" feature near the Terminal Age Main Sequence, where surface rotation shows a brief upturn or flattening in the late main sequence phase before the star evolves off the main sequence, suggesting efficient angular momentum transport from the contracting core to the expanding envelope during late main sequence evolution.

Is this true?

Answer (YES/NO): YES